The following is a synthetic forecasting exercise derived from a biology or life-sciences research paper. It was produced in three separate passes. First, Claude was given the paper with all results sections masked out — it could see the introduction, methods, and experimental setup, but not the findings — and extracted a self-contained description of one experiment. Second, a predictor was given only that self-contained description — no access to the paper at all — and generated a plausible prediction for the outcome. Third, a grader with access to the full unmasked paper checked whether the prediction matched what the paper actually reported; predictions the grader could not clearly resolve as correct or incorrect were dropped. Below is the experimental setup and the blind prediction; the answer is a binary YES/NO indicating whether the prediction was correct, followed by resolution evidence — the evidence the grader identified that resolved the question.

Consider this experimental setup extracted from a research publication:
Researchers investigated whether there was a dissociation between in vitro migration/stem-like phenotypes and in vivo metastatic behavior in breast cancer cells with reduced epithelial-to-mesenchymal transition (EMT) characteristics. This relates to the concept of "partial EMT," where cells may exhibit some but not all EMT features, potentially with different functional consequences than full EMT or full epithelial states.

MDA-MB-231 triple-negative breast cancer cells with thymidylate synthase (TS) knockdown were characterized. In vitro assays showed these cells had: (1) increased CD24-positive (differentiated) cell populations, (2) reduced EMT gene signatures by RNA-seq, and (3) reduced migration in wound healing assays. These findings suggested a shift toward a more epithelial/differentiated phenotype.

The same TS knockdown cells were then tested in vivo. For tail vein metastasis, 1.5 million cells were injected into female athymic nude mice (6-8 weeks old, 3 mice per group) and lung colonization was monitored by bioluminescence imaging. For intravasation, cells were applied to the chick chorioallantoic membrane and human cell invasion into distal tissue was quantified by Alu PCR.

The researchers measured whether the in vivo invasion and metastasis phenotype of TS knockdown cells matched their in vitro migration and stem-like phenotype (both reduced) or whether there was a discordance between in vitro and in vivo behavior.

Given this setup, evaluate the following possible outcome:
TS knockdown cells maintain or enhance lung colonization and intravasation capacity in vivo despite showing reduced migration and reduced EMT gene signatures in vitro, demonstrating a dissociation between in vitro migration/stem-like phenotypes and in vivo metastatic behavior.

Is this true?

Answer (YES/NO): YES